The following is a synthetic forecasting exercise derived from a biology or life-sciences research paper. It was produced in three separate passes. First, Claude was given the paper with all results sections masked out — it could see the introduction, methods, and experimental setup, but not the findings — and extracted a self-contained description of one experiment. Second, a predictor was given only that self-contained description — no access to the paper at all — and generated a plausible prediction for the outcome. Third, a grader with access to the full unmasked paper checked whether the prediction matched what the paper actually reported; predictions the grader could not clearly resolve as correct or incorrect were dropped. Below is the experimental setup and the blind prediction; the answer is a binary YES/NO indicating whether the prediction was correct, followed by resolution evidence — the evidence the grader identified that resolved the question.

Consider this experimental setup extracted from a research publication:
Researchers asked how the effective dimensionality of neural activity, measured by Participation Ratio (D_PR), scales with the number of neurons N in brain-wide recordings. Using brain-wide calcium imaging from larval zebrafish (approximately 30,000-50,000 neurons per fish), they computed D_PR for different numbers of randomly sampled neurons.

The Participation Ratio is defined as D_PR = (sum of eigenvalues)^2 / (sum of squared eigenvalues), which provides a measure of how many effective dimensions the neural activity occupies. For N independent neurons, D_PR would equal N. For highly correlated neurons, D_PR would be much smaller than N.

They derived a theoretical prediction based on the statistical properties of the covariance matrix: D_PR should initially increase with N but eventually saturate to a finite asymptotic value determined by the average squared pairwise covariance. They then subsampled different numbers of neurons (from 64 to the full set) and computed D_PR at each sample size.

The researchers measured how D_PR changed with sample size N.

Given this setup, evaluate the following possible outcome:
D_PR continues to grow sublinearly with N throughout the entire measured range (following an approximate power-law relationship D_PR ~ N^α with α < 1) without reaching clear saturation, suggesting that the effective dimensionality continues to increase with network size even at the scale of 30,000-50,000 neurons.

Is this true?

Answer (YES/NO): NO